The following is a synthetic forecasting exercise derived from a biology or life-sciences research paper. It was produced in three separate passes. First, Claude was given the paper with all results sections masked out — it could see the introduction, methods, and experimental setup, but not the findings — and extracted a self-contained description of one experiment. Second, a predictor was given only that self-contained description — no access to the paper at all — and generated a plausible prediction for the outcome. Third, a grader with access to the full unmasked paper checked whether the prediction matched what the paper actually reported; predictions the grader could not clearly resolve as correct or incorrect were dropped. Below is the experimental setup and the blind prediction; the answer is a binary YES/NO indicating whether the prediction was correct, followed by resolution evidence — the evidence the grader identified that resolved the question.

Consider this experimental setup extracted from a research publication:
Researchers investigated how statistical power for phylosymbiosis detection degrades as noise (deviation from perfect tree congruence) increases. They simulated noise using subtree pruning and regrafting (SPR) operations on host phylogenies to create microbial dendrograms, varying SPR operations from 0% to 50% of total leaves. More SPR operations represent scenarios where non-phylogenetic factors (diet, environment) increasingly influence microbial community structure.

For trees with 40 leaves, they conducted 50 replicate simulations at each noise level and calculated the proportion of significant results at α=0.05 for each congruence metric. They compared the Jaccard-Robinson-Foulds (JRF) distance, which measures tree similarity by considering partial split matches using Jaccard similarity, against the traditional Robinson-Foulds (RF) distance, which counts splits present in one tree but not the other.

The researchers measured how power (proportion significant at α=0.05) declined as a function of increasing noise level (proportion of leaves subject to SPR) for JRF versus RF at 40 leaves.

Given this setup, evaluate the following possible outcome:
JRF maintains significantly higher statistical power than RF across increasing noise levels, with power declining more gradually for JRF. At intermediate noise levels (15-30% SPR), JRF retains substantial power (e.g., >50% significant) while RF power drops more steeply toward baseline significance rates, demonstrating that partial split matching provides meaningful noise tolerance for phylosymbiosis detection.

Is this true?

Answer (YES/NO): NO